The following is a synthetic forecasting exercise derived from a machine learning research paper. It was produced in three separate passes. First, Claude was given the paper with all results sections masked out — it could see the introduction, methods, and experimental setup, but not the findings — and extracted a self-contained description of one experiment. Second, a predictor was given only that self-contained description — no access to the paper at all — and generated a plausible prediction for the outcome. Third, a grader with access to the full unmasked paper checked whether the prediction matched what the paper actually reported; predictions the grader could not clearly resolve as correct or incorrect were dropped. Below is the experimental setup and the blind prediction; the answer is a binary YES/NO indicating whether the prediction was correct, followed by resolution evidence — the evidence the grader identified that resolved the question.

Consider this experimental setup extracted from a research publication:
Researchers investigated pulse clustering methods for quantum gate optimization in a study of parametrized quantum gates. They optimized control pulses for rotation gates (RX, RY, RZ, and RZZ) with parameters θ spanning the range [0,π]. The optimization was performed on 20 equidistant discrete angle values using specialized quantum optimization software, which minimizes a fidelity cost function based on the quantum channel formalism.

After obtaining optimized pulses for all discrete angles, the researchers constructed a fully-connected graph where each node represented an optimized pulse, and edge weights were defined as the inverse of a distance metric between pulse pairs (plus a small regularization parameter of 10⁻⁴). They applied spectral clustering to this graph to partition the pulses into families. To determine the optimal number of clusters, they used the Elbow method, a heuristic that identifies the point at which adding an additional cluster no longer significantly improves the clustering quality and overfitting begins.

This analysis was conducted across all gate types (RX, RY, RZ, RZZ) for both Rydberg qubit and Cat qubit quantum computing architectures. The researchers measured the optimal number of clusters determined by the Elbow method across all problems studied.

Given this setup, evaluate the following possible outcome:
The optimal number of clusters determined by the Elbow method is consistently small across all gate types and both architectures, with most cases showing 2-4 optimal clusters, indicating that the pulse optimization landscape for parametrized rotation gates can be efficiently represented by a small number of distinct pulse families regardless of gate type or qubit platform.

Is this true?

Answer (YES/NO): YES